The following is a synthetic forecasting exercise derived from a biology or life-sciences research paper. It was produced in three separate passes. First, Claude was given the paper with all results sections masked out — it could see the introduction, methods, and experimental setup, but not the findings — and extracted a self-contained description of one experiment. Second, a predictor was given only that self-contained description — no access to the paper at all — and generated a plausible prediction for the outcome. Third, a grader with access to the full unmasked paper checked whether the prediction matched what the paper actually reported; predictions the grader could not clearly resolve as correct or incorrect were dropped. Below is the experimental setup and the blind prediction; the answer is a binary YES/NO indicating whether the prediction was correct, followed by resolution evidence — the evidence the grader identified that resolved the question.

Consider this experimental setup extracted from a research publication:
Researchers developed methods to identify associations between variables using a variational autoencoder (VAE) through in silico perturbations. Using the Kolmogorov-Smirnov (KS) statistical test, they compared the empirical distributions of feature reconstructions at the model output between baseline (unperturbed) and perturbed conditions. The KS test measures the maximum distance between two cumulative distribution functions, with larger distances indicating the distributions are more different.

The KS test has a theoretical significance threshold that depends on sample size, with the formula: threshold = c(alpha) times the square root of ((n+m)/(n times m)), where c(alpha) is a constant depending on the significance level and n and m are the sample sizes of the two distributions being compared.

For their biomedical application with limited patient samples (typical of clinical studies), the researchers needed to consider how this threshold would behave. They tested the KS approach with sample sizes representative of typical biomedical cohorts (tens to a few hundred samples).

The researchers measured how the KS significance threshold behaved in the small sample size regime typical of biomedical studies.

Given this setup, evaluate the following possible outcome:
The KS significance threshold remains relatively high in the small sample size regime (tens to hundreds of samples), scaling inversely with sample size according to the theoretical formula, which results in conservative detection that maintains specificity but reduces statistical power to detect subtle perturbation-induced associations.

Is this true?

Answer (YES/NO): YES